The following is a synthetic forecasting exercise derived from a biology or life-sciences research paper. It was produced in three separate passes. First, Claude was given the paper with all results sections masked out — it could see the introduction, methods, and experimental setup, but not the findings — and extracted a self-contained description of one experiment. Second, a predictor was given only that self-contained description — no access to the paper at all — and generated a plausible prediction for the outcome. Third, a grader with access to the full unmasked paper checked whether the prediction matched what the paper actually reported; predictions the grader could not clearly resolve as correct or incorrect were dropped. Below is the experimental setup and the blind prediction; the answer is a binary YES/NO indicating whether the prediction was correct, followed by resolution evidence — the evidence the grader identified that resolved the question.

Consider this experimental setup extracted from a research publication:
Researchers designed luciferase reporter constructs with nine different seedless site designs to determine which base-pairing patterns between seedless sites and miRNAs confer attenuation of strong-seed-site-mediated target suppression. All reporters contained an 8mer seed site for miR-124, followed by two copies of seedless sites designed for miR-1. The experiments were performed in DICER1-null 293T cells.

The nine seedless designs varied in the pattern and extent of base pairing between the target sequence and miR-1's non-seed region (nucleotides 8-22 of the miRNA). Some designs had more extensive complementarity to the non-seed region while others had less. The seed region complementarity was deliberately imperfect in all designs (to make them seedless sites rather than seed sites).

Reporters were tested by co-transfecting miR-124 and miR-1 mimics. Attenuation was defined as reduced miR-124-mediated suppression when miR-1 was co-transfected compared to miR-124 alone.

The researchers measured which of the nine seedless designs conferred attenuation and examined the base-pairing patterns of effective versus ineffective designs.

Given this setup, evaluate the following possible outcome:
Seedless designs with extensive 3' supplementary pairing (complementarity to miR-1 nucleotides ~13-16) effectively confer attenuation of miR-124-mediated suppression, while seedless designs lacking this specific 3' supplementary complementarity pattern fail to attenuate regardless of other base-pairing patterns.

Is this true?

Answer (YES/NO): NO